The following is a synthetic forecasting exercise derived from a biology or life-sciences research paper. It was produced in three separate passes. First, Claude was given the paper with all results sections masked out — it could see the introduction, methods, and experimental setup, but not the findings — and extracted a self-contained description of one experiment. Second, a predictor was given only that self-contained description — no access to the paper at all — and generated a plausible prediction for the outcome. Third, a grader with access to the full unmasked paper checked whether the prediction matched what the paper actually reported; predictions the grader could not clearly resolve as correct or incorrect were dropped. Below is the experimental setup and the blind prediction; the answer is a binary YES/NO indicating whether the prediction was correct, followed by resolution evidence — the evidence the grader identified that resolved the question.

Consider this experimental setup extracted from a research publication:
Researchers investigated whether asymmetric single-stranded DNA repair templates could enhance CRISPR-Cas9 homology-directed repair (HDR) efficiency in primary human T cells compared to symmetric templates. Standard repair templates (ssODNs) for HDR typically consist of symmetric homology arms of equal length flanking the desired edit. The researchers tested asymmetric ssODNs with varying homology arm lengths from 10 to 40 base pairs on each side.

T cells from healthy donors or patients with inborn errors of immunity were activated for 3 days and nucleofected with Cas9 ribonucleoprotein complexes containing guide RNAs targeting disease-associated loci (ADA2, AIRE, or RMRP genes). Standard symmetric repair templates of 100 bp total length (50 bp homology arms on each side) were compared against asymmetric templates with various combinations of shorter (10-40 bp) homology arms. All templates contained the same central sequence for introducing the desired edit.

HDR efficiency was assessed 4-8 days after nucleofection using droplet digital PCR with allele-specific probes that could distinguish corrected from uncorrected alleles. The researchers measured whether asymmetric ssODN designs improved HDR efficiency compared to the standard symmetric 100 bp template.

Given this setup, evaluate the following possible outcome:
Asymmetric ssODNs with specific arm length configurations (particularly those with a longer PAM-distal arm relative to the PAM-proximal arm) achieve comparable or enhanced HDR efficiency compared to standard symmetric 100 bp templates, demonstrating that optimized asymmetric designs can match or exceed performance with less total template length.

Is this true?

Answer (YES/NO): NO